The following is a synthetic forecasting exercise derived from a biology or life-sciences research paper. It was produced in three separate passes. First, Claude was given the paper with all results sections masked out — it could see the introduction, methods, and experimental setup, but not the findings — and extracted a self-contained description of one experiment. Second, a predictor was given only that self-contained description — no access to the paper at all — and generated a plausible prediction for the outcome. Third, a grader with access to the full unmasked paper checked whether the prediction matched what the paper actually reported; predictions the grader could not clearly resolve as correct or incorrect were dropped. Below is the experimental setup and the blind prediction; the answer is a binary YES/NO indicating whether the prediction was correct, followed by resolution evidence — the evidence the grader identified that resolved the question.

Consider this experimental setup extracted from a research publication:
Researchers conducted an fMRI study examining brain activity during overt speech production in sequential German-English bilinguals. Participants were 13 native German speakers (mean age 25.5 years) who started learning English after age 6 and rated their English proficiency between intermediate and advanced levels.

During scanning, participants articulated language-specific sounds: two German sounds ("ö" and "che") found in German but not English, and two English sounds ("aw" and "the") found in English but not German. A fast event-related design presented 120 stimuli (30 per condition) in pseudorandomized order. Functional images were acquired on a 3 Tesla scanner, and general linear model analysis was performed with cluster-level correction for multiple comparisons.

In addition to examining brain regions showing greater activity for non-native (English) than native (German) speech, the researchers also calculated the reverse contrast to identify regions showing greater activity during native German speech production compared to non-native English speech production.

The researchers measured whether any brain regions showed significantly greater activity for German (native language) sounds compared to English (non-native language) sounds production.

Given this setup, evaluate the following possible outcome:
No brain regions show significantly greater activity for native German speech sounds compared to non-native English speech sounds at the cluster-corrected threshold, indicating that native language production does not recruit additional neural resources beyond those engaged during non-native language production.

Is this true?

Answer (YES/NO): YES